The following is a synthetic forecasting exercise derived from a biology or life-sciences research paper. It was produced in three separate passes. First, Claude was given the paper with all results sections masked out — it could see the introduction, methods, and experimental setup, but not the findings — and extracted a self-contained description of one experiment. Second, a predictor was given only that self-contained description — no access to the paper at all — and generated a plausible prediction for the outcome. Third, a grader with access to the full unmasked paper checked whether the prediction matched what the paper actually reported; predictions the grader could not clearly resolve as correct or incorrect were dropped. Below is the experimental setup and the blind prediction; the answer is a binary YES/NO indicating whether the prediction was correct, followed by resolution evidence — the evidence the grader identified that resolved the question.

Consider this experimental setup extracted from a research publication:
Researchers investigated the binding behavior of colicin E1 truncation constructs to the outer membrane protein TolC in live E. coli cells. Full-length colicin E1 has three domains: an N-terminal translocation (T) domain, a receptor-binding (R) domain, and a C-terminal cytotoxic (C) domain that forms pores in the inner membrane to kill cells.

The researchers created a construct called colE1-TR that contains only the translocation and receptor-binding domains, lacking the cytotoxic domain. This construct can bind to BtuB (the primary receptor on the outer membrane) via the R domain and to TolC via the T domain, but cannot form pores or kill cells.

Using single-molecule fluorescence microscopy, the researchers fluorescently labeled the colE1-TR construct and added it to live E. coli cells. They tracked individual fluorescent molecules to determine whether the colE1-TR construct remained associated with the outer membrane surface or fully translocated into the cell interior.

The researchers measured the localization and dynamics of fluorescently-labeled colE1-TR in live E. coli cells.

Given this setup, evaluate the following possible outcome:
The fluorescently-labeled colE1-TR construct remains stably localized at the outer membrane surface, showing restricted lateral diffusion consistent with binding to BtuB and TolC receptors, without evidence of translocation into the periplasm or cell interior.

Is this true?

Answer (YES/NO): YES